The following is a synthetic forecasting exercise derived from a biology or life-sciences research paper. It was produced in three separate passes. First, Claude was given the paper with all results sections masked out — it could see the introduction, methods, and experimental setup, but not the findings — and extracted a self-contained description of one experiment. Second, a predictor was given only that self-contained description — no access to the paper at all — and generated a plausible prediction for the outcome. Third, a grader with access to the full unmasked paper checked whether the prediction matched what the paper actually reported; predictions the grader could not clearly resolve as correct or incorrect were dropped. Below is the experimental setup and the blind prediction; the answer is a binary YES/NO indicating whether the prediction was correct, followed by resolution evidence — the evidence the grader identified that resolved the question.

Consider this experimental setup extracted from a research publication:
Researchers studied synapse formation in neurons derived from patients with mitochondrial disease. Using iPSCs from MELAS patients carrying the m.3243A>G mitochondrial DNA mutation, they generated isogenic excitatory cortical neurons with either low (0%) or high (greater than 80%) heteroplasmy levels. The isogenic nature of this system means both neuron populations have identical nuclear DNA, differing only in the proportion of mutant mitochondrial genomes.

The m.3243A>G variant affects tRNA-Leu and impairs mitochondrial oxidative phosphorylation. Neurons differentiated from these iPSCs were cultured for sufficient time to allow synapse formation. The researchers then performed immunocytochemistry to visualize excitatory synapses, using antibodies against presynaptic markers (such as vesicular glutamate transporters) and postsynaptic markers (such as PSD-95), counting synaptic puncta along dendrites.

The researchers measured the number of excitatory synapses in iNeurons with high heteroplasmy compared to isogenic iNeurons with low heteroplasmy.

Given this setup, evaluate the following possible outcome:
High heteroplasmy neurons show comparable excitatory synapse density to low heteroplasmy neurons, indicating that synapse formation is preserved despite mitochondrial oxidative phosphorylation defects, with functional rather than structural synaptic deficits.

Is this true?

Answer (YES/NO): NO